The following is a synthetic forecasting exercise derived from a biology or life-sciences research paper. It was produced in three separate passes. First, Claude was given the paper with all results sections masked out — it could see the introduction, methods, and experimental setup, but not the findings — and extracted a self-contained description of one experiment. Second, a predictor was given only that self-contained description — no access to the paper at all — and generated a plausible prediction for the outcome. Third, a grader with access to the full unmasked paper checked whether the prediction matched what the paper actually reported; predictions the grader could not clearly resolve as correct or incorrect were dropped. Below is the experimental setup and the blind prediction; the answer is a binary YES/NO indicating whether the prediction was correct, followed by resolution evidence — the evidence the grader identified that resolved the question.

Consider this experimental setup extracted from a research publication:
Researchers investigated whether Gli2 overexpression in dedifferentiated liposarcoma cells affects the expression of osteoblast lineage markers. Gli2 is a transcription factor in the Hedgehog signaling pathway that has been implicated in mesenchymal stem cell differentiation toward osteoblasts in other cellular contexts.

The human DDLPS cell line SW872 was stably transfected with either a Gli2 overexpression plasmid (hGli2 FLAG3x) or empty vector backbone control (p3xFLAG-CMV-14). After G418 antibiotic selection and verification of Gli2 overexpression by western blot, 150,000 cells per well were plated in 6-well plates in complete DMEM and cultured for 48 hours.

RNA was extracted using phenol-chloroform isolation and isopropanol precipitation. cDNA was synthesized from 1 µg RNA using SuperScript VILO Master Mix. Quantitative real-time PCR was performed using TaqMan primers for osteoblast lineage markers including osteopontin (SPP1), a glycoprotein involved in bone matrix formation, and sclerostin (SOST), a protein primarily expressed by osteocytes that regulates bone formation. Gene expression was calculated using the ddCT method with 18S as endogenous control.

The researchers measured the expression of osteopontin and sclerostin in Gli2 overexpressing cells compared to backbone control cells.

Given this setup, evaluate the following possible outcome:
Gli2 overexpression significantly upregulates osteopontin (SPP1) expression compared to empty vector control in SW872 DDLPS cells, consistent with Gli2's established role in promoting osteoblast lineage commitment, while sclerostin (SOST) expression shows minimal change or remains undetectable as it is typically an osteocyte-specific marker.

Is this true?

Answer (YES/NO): NO